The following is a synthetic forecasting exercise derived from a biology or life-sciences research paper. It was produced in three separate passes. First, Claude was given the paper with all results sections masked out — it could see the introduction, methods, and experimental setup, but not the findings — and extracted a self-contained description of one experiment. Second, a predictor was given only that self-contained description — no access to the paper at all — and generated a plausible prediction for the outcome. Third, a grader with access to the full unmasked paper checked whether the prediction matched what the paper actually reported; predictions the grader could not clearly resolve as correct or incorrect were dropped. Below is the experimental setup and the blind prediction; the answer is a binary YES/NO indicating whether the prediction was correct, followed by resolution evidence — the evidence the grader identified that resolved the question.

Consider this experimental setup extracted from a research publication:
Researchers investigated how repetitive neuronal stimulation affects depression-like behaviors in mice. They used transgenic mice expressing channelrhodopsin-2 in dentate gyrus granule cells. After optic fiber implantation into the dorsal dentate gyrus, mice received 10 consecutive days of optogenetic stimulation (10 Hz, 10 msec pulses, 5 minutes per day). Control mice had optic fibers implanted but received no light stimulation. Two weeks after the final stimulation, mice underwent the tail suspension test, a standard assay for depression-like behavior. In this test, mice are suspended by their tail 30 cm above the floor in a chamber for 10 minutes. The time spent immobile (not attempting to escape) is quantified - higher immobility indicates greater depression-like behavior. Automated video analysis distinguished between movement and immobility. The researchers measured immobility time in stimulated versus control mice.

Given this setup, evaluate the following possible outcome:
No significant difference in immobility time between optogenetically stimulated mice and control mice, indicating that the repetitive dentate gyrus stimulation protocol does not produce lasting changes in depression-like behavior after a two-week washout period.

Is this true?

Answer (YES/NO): NO